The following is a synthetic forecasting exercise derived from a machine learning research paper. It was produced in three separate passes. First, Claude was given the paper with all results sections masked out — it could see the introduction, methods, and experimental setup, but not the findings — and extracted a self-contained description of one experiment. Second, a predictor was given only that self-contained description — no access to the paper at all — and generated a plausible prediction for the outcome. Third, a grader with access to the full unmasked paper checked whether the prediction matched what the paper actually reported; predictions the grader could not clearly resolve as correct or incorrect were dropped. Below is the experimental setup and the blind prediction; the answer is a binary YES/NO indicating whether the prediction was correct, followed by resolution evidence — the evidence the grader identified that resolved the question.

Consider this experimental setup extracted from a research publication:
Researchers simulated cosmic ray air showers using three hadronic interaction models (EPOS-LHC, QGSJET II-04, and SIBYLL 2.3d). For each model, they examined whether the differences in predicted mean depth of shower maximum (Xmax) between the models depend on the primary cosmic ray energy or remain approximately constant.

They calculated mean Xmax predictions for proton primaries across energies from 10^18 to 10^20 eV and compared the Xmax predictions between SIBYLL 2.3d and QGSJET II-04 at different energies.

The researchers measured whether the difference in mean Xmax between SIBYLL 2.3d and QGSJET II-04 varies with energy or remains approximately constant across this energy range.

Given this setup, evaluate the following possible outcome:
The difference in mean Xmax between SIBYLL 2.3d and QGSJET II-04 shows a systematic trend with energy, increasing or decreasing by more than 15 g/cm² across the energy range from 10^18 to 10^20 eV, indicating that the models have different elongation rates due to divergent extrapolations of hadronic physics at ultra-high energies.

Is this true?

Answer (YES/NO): NO